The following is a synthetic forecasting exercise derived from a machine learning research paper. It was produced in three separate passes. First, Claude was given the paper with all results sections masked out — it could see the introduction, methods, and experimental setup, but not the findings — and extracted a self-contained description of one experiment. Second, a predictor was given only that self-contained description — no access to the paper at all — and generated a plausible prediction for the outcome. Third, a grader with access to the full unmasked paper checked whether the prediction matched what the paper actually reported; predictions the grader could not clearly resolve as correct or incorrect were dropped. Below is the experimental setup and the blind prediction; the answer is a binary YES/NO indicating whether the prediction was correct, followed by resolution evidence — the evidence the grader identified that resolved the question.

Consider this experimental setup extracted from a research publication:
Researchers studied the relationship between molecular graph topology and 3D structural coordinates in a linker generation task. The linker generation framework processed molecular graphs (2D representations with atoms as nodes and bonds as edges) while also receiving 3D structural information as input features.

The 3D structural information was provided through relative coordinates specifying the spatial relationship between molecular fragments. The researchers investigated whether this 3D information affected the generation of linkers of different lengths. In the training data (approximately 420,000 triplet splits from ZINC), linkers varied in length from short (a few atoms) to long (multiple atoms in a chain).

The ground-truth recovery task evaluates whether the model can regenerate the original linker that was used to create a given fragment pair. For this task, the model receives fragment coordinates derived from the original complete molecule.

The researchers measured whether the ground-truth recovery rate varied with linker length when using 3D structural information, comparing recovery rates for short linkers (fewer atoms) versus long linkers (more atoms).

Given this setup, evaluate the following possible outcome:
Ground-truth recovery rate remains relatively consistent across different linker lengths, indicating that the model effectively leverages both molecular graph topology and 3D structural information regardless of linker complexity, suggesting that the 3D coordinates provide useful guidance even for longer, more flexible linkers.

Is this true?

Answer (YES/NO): NO